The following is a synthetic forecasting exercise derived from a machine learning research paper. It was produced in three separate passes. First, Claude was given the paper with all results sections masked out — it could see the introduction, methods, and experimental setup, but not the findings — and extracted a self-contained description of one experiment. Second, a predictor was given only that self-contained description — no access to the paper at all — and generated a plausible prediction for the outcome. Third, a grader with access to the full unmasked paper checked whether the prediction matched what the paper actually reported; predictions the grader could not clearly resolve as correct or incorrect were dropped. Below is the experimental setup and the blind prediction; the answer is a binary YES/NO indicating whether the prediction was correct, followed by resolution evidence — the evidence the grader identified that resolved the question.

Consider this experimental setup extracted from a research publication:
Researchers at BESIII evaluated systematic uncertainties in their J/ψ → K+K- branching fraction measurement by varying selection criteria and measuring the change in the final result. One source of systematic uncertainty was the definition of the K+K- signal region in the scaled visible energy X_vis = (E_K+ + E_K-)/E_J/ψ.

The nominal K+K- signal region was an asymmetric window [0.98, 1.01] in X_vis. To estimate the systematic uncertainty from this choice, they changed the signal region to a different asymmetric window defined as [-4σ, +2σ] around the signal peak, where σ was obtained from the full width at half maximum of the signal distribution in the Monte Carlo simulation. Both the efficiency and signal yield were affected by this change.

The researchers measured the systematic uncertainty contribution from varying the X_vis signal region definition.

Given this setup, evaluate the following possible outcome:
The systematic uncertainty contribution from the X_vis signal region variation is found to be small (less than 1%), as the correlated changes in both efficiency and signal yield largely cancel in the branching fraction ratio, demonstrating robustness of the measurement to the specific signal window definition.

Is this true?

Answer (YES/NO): YES